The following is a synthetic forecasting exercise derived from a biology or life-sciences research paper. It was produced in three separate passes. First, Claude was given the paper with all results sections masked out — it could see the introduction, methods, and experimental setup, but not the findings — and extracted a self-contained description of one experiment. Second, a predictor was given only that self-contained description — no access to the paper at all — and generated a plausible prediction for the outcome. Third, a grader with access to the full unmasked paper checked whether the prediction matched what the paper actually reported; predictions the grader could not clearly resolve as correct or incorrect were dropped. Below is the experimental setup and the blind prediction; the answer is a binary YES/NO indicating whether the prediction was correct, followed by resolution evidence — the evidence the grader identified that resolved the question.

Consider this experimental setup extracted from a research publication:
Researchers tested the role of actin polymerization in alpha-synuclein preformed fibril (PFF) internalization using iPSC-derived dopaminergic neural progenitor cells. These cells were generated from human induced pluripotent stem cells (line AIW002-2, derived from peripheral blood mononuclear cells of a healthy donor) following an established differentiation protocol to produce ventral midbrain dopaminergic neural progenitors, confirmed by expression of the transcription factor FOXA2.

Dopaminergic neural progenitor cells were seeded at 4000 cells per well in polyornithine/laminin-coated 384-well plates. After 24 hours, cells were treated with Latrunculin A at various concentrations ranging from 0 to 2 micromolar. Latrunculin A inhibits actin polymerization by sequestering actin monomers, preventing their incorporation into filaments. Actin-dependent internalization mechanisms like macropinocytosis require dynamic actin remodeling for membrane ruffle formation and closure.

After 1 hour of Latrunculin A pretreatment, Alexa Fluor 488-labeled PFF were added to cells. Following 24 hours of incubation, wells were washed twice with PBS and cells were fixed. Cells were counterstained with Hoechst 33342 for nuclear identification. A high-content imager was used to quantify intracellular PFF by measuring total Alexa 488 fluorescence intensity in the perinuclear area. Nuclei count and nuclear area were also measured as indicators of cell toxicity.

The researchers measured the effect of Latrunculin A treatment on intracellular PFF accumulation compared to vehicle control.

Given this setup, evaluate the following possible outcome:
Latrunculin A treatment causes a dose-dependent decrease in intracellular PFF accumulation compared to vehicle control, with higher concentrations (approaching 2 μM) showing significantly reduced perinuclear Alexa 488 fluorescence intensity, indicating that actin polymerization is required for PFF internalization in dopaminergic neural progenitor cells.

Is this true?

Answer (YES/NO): YES